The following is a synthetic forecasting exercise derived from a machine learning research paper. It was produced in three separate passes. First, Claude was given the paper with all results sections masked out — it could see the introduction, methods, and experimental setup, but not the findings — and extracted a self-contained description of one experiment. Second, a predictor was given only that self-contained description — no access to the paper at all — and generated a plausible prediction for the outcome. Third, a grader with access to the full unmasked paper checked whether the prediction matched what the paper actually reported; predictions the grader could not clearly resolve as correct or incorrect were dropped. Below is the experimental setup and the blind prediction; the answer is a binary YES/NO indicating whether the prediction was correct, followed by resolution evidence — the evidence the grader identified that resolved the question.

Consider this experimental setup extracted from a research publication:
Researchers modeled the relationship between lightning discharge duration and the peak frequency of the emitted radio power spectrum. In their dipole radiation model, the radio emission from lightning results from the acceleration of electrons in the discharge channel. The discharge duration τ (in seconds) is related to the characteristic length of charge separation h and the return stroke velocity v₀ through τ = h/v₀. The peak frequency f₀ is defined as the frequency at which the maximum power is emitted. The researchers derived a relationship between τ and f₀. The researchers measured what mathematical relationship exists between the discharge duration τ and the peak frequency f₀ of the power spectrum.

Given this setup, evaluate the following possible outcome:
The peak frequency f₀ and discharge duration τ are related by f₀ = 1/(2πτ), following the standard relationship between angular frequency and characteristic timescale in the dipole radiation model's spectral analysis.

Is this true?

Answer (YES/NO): NO